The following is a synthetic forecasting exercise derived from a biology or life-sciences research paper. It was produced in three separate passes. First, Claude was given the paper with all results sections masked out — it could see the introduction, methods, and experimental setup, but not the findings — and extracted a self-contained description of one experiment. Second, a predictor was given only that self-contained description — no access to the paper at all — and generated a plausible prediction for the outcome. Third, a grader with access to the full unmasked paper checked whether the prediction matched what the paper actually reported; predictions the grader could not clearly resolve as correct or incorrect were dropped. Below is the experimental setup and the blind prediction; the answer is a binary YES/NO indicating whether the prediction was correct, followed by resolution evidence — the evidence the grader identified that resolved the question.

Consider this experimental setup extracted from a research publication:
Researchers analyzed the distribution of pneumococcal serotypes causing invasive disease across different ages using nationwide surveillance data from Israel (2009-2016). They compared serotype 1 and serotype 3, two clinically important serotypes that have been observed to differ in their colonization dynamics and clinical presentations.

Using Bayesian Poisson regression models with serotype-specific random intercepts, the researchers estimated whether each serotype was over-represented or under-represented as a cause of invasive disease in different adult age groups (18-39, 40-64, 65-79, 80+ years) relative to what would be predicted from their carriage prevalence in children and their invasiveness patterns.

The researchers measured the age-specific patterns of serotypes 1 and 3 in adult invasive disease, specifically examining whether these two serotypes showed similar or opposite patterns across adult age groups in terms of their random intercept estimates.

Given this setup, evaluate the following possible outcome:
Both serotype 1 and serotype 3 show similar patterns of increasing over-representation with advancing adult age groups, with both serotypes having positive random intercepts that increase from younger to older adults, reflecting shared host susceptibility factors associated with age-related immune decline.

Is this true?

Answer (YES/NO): NO